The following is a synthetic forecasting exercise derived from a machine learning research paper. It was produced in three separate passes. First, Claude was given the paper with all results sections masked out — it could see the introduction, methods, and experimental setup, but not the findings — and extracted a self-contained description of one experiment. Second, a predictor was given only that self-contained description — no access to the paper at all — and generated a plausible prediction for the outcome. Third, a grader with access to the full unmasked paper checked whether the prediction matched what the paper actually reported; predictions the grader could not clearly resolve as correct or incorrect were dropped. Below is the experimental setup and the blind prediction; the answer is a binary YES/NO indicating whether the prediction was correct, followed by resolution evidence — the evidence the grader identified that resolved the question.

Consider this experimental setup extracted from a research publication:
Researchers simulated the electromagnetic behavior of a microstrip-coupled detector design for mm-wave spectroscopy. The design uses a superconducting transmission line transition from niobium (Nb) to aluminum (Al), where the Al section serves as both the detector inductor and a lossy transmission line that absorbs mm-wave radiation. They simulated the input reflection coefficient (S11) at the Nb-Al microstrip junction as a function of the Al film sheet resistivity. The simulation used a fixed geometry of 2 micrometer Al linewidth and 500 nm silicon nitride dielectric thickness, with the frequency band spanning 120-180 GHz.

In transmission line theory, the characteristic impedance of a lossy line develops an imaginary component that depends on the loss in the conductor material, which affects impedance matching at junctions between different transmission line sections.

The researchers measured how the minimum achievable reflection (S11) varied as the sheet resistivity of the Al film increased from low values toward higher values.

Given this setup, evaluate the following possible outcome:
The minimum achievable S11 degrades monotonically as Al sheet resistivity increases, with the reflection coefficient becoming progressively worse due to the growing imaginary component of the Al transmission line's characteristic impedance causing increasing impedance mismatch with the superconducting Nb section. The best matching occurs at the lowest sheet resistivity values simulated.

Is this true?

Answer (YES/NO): YES